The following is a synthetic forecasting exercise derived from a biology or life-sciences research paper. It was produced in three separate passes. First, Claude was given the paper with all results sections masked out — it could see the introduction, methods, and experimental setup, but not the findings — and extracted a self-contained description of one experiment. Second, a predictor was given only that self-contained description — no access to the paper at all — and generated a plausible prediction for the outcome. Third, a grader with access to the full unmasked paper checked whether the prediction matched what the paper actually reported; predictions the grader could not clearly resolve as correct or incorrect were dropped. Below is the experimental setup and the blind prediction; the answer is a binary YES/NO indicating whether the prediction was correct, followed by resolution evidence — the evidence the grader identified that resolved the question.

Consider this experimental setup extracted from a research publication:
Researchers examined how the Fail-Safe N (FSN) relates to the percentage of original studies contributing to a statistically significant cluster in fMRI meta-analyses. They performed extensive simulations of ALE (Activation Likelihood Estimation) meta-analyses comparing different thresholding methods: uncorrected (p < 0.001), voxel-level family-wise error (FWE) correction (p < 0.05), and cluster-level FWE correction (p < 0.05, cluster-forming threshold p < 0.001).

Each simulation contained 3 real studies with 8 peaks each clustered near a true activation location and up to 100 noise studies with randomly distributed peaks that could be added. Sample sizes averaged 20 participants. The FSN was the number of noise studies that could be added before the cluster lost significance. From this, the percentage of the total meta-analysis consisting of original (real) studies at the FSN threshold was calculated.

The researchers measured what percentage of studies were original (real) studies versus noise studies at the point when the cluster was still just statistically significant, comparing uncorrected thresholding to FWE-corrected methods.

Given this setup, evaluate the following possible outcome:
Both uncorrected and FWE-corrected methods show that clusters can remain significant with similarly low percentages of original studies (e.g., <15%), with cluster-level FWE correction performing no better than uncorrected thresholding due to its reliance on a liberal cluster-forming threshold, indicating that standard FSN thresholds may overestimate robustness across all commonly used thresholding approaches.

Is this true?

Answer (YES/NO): NO